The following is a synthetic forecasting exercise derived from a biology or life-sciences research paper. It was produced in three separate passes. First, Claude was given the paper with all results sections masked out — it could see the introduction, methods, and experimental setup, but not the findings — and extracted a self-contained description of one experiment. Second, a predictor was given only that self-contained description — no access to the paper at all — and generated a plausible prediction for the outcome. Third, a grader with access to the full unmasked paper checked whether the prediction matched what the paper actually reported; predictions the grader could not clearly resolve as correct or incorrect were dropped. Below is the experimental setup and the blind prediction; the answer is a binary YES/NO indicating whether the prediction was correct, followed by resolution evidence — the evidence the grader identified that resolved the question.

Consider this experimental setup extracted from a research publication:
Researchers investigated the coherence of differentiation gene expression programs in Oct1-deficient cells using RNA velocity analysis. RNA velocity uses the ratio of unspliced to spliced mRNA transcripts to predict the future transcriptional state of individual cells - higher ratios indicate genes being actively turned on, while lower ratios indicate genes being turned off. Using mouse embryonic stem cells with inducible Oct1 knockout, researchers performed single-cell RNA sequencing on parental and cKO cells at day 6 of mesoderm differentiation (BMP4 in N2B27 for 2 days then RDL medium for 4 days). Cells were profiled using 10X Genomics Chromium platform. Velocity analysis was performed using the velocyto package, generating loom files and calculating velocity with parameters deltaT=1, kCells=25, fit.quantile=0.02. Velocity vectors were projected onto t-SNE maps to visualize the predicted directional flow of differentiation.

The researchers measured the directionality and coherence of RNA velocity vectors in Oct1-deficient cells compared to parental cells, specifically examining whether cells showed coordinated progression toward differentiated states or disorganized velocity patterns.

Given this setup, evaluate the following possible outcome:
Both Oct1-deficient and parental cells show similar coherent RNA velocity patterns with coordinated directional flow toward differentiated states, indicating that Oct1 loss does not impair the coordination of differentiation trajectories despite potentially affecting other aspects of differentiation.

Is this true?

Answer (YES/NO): NO